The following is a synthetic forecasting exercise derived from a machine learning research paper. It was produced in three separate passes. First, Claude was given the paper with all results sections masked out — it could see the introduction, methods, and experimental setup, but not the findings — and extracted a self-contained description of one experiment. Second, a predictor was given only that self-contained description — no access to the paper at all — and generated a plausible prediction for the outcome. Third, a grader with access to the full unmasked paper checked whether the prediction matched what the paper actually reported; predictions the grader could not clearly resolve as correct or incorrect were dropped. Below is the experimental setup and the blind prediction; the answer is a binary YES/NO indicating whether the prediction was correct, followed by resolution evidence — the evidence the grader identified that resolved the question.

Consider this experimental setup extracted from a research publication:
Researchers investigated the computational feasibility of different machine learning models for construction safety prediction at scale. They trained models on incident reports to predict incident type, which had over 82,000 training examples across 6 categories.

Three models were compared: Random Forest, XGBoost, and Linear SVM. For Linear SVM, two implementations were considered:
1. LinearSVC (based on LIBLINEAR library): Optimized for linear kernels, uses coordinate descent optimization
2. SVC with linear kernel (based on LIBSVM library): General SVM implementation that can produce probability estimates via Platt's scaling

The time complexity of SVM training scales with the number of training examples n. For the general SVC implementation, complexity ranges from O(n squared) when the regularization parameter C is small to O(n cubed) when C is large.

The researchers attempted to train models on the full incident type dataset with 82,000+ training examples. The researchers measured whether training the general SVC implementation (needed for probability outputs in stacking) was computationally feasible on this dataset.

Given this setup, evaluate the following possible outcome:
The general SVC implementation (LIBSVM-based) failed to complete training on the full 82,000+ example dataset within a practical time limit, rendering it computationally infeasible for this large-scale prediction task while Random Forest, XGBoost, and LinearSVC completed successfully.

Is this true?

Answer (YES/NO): YES